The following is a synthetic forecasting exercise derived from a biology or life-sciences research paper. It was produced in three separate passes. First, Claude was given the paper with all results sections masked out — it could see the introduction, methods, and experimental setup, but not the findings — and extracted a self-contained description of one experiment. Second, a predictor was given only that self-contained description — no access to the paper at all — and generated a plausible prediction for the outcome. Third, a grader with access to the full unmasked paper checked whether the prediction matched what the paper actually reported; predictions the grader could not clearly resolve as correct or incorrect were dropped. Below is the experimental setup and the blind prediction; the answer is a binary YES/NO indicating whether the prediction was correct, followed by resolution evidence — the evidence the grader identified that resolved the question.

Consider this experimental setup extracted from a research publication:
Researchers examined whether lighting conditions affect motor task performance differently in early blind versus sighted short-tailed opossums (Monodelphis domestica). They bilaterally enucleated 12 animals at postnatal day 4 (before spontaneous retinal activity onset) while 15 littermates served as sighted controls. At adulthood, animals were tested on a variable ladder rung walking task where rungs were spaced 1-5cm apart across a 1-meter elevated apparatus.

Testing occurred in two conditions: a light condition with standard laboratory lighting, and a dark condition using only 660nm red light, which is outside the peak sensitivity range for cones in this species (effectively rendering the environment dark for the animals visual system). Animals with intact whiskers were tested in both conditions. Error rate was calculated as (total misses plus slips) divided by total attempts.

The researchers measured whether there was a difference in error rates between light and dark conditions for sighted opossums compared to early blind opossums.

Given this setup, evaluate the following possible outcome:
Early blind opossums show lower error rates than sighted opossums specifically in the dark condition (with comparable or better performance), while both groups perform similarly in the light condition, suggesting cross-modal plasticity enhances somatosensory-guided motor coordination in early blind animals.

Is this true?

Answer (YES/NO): NO